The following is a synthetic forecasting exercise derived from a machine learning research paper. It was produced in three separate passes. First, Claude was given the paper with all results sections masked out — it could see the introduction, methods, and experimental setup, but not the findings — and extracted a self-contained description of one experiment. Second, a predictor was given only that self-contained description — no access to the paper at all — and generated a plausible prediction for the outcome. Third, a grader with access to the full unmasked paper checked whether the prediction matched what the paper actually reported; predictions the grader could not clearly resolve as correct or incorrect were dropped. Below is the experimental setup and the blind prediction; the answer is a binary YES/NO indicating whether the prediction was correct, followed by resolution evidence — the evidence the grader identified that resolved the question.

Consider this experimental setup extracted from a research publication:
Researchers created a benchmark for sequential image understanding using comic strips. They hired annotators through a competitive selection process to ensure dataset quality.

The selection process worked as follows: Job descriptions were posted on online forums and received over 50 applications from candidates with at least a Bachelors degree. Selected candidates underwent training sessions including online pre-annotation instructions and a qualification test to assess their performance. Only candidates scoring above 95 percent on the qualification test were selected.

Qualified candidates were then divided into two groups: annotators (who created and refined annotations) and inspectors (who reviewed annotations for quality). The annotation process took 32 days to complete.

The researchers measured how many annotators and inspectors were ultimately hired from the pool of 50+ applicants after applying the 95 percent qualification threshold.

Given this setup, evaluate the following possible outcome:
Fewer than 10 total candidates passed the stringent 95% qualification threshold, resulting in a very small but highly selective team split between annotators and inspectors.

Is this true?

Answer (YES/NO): NO